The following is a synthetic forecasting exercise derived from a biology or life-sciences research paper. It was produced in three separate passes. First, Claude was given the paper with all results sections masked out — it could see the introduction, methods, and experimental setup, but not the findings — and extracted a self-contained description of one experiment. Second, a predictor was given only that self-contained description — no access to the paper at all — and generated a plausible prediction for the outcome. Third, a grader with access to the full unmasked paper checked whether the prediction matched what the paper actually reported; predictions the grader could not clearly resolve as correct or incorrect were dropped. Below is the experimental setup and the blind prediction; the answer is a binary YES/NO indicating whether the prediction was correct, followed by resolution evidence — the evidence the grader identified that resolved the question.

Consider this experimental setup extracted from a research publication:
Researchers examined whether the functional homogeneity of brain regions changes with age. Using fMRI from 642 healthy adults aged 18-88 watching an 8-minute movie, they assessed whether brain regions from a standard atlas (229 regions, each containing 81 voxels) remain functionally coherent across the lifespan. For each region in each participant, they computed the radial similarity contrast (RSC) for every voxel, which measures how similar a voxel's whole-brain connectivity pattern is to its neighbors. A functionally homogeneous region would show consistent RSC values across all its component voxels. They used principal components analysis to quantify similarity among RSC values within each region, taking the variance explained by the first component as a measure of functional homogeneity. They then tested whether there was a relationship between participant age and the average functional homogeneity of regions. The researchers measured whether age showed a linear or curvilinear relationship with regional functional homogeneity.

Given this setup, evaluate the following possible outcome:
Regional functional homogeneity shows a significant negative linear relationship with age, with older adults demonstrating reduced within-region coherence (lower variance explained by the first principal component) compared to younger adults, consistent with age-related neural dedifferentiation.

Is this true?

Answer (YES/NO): YES